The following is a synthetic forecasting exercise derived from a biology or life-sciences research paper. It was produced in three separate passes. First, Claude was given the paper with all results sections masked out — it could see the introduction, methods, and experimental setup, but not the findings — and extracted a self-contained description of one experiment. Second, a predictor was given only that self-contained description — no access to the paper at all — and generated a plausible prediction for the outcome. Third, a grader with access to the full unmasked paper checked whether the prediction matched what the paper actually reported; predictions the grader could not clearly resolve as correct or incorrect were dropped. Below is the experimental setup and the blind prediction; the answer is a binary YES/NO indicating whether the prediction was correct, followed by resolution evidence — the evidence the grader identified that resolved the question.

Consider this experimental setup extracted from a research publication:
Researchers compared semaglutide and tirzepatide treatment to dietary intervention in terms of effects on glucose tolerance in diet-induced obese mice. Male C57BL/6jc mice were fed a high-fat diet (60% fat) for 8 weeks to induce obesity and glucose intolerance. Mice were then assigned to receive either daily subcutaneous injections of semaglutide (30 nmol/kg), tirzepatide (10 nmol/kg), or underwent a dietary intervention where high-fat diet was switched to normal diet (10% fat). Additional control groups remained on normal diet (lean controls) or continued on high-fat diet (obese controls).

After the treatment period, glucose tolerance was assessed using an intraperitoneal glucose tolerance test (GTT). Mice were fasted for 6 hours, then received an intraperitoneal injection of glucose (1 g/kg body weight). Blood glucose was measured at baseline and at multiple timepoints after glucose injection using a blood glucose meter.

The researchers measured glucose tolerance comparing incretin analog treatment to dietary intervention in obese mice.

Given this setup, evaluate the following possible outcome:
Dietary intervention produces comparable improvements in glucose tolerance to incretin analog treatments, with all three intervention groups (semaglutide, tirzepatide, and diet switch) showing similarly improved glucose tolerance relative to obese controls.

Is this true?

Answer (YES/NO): YES